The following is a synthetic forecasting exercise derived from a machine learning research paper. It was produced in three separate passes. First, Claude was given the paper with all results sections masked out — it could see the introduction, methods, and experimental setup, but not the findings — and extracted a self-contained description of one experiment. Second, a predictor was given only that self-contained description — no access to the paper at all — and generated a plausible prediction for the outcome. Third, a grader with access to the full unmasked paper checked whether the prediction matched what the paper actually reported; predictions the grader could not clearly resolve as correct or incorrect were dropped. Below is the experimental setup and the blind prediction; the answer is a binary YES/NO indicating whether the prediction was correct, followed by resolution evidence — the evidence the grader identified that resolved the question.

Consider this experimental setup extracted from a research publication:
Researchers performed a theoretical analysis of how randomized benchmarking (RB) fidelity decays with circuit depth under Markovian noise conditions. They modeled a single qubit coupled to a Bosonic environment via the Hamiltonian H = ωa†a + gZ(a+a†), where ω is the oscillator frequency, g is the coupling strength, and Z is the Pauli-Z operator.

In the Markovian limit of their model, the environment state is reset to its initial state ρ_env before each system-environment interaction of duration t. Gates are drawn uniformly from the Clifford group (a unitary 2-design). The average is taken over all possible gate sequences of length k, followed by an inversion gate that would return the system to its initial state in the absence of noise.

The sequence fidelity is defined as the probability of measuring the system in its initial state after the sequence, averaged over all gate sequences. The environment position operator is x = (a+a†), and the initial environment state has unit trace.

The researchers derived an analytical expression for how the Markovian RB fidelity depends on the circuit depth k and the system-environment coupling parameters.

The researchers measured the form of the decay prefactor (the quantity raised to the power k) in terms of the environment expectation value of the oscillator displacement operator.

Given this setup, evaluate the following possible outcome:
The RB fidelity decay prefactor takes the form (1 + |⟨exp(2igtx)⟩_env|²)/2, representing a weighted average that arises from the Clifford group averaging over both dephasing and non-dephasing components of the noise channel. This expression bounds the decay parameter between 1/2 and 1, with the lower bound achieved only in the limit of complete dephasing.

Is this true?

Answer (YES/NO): NO